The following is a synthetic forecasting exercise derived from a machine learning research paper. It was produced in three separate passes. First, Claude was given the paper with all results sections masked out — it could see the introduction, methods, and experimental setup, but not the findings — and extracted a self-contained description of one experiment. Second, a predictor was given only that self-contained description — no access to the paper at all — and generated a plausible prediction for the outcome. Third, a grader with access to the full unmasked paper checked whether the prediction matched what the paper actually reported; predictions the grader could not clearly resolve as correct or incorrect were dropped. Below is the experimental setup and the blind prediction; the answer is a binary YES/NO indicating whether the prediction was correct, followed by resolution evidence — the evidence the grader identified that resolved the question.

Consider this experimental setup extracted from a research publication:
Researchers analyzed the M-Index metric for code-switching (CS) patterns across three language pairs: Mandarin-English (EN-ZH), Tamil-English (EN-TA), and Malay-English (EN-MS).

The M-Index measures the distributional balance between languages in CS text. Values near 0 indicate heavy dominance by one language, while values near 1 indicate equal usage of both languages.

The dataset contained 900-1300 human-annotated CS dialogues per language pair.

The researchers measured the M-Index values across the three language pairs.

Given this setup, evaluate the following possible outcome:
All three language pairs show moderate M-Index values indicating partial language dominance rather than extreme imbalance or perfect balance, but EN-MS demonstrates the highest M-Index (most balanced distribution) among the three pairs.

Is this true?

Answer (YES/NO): NO